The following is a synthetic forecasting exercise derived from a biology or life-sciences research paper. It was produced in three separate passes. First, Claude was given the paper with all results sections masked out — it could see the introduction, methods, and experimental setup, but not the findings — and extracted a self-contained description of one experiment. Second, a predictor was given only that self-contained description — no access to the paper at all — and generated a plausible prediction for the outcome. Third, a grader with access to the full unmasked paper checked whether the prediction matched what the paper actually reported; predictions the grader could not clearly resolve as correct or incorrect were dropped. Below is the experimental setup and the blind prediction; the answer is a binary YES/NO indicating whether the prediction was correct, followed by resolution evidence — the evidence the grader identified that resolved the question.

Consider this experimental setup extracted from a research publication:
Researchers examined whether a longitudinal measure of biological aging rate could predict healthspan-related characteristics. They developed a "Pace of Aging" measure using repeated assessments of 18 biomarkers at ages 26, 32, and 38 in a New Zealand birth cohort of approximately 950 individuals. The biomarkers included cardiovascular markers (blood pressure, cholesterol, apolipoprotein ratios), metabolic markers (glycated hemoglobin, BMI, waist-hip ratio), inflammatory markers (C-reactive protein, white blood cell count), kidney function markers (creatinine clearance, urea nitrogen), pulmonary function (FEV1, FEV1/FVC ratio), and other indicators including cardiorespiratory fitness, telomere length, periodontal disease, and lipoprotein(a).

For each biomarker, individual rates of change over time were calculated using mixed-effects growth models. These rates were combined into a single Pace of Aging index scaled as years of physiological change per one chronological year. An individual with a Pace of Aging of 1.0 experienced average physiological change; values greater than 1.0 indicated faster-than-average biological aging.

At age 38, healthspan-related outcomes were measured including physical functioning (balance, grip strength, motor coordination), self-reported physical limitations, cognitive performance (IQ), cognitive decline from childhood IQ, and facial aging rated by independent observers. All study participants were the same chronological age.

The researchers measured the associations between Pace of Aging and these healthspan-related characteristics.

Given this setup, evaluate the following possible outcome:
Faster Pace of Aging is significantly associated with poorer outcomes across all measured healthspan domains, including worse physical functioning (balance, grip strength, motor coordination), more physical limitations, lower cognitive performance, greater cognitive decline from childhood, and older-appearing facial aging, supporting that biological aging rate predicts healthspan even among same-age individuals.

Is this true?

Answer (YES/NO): YES